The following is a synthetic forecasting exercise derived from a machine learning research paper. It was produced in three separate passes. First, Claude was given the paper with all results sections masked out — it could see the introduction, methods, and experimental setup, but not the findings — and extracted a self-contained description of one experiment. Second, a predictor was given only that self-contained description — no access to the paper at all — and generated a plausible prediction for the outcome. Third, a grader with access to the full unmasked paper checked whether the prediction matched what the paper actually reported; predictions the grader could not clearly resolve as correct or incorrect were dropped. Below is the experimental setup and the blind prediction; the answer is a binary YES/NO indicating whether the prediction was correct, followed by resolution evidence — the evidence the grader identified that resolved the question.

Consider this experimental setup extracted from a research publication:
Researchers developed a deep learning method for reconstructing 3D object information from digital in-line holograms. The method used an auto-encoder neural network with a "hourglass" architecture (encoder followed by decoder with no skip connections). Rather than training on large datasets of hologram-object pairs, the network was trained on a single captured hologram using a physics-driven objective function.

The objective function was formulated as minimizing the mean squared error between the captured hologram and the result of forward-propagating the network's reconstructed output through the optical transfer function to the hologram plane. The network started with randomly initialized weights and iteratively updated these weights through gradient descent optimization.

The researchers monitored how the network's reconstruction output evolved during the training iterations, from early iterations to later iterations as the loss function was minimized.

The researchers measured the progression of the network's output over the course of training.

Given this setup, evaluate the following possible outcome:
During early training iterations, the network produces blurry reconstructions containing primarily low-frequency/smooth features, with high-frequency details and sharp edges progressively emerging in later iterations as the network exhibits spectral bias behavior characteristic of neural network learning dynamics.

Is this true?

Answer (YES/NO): YES